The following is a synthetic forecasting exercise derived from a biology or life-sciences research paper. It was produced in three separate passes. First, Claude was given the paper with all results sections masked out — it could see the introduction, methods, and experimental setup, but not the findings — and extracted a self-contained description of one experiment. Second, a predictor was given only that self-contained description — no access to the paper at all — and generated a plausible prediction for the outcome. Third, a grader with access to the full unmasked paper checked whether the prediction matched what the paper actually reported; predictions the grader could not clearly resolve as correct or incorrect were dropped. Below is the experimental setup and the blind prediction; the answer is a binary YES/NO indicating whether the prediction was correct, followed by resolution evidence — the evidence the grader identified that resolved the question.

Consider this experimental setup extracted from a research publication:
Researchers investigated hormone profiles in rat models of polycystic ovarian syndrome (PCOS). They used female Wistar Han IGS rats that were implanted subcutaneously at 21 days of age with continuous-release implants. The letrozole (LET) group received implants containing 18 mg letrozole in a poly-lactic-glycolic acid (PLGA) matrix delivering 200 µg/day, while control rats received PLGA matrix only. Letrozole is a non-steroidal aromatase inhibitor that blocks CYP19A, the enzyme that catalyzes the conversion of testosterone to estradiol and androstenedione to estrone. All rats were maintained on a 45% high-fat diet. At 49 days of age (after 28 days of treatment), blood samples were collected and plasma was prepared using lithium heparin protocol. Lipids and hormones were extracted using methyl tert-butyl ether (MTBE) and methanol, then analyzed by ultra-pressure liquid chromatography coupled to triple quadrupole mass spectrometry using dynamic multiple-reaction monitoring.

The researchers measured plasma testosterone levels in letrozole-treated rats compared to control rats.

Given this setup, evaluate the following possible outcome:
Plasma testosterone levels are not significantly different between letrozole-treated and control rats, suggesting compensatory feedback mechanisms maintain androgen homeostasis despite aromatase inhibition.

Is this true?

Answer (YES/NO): NO